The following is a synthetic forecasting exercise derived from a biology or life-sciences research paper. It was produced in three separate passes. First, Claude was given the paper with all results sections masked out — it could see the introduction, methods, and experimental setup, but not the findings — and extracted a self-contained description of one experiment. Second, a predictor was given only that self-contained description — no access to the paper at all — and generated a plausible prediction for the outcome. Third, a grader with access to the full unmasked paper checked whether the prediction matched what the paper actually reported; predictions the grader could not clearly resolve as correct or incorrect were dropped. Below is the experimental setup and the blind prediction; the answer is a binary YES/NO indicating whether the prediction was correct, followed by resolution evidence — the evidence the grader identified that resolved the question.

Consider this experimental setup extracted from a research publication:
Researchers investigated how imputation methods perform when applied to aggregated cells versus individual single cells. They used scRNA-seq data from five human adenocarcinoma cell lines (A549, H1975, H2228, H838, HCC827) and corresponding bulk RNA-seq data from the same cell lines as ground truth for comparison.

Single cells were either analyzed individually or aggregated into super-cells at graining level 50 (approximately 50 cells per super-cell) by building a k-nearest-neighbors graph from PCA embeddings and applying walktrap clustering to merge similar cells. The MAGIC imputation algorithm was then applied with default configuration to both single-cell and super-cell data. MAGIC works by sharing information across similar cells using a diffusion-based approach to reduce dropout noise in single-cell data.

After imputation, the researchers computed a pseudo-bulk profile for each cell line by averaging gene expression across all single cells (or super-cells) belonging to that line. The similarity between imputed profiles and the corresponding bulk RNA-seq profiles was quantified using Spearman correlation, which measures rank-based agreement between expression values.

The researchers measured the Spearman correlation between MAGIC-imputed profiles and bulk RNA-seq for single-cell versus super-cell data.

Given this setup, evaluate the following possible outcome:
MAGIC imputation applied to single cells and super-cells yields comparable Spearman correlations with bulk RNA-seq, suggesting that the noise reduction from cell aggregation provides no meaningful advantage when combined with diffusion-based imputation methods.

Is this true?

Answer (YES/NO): NO